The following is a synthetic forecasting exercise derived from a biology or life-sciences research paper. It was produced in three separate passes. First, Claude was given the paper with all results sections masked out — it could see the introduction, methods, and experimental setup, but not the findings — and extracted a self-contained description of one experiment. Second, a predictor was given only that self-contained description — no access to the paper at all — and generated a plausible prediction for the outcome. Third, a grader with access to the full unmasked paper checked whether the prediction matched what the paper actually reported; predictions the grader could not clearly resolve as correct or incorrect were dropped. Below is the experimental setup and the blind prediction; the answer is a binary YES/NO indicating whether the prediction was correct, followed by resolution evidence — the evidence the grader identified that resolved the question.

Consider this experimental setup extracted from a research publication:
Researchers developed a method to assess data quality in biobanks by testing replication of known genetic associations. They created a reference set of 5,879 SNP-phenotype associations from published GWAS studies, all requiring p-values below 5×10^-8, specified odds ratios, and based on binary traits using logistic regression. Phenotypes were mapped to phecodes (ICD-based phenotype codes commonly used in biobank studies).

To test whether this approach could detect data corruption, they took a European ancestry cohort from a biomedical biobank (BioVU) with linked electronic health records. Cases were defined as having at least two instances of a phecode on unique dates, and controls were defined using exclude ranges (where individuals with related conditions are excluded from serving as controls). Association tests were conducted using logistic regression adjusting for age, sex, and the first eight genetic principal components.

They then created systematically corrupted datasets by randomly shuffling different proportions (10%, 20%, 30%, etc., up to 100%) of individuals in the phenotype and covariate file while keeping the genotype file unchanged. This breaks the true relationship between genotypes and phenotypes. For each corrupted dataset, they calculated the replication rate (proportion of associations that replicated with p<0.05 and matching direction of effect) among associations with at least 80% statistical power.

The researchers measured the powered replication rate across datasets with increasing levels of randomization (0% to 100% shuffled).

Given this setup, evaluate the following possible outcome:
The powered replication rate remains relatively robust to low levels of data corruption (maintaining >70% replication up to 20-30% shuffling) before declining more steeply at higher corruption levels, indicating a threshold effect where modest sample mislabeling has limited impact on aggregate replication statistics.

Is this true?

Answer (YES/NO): NO